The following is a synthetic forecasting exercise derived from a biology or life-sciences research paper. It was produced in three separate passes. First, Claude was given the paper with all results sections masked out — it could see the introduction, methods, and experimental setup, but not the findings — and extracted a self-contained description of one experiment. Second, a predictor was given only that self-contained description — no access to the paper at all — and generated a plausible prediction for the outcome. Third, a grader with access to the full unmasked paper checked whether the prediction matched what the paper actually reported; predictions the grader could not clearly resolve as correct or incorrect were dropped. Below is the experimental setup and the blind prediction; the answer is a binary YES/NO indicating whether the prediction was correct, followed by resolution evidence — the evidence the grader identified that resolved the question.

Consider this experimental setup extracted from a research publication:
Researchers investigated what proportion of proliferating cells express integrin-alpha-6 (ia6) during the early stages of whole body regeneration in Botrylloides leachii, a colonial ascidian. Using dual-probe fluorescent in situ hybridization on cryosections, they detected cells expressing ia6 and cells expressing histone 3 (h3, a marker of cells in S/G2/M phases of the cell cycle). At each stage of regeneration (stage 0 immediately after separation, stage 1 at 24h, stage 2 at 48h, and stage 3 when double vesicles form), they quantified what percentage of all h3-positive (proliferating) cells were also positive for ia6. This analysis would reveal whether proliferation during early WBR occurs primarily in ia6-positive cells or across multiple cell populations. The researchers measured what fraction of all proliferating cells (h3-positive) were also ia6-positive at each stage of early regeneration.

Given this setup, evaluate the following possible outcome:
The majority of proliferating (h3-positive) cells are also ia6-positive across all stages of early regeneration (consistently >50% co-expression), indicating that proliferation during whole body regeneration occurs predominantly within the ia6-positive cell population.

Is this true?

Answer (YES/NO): YES